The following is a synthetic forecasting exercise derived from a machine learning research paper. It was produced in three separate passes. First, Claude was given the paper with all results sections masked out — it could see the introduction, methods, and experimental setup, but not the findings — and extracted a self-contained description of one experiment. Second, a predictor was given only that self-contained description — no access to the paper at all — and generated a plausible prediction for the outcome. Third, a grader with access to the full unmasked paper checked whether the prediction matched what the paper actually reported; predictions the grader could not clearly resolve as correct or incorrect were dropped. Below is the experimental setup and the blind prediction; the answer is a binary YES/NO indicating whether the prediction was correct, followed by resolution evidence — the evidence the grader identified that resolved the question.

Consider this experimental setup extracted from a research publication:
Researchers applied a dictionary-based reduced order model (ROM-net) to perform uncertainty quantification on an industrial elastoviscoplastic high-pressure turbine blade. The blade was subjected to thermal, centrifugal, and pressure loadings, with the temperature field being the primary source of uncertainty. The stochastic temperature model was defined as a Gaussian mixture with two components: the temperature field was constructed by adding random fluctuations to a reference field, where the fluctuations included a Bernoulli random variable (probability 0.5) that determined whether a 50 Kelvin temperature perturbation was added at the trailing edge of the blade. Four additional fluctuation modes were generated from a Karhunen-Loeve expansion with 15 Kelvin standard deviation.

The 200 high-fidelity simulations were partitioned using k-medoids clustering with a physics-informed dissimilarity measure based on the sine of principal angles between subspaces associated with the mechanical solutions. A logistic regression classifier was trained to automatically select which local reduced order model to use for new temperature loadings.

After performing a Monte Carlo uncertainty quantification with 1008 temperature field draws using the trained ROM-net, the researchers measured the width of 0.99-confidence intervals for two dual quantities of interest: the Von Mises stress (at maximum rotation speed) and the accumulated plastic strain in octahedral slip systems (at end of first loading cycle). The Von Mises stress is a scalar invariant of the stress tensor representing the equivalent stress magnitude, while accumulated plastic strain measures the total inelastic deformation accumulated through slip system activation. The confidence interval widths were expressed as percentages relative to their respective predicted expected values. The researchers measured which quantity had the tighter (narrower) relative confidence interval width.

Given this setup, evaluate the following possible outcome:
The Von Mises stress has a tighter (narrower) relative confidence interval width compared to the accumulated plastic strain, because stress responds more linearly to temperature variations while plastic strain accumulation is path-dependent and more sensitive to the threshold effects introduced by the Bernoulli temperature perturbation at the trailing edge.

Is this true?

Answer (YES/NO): YES